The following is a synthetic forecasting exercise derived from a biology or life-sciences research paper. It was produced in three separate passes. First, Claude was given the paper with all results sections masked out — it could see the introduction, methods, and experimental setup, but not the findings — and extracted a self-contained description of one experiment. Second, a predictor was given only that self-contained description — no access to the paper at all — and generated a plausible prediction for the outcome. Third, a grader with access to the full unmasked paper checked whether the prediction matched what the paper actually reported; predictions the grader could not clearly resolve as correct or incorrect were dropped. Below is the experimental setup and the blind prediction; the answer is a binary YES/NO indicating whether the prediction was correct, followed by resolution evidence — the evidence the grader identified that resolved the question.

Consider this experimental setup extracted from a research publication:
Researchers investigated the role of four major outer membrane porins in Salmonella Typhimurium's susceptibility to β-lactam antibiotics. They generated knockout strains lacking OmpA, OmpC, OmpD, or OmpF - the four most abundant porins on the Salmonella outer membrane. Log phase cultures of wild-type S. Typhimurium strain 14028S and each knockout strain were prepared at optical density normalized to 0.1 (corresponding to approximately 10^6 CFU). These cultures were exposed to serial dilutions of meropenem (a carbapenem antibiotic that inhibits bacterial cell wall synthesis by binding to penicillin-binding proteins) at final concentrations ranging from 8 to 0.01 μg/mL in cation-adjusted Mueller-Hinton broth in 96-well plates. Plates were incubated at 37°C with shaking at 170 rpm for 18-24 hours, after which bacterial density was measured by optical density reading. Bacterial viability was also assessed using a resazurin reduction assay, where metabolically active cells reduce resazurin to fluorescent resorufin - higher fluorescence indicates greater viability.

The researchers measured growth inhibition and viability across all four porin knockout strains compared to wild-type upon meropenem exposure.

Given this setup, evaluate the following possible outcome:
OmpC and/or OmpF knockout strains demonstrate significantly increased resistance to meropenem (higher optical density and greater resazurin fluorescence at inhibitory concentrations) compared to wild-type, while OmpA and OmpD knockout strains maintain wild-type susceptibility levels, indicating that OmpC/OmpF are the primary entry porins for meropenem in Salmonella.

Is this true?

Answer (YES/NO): NO